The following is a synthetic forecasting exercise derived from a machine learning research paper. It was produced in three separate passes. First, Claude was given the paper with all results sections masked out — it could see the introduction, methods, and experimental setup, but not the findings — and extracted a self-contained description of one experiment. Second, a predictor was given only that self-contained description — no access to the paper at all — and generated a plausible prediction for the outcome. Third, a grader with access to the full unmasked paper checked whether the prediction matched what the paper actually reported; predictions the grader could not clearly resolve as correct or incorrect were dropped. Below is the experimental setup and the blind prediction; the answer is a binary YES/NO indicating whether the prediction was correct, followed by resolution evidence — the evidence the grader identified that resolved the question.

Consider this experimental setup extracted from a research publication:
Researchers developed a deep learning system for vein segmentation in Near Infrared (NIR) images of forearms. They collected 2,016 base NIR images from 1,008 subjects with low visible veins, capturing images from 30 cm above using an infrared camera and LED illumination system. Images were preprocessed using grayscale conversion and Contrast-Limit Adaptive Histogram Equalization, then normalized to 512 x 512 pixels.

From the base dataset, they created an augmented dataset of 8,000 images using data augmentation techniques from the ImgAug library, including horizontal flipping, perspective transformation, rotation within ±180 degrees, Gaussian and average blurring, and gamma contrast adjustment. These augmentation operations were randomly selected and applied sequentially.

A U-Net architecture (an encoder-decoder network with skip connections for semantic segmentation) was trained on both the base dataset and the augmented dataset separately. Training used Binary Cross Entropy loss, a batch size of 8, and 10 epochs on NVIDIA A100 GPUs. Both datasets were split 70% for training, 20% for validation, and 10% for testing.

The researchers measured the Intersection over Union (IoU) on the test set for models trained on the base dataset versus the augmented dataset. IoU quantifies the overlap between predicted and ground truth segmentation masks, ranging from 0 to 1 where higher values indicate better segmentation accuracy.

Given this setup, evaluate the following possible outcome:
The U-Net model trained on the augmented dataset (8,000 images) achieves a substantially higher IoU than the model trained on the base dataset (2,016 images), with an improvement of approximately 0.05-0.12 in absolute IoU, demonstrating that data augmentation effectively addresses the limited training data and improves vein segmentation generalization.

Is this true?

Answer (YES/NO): NO